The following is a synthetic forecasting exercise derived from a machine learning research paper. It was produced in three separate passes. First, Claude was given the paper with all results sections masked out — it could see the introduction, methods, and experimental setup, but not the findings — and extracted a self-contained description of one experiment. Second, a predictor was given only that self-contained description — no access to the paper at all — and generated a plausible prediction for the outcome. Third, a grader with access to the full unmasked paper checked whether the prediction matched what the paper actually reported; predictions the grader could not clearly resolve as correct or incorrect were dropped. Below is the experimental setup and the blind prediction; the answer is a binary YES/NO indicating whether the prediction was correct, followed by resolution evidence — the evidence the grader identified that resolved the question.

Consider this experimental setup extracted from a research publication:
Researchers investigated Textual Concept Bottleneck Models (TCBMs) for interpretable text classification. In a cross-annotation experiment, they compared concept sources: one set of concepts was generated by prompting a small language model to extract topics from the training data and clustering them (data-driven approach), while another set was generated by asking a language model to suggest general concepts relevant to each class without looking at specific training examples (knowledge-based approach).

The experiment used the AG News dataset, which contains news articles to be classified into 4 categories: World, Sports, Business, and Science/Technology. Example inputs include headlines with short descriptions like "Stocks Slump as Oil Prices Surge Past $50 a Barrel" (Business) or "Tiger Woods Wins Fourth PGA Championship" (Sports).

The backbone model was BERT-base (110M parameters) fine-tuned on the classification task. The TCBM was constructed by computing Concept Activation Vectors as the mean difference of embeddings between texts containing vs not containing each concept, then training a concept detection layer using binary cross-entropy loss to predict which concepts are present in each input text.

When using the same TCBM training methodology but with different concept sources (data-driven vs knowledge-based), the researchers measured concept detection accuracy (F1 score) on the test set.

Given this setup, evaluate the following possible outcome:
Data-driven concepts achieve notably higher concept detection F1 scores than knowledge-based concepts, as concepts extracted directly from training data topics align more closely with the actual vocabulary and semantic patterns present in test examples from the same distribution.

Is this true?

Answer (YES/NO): NO